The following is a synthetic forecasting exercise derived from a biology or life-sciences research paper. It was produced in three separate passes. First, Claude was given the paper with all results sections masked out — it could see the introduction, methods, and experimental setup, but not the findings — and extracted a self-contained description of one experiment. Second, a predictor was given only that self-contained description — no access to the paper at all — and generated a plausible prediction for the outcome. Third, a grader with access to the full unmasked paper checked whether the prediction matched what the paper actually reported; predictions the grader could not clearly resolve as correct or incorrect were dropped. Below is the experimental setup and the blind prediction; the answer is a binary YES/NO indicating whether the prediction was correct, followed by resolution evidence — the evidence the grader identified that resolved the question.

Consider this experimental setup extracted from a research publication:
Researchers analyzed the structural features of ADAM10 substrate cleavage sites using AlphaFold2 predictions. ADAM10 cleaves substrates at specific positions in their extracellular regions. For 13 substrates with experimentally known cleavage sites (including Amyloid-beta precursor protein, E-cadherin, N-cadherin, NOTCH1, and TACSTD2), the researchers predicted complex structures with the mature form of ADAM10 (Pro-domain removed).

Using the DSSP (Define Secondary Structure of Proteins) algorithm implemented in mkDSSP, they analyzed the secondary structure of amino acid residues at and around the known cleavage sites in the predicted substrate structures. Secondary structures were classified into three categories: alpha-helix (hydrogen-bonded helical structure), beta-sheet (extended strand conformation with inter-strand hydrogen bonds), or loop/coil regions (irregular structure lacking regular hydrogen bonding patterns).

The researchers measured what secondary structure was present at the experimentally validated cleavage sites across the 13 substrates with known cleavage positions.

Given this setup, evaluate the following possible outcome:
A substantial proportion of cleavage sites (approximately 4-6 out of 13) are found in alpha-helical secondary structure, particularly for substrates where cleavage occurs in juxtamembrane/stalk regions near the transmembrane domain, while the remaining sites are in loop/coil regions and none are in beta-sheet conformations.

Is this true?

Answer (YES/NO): NO